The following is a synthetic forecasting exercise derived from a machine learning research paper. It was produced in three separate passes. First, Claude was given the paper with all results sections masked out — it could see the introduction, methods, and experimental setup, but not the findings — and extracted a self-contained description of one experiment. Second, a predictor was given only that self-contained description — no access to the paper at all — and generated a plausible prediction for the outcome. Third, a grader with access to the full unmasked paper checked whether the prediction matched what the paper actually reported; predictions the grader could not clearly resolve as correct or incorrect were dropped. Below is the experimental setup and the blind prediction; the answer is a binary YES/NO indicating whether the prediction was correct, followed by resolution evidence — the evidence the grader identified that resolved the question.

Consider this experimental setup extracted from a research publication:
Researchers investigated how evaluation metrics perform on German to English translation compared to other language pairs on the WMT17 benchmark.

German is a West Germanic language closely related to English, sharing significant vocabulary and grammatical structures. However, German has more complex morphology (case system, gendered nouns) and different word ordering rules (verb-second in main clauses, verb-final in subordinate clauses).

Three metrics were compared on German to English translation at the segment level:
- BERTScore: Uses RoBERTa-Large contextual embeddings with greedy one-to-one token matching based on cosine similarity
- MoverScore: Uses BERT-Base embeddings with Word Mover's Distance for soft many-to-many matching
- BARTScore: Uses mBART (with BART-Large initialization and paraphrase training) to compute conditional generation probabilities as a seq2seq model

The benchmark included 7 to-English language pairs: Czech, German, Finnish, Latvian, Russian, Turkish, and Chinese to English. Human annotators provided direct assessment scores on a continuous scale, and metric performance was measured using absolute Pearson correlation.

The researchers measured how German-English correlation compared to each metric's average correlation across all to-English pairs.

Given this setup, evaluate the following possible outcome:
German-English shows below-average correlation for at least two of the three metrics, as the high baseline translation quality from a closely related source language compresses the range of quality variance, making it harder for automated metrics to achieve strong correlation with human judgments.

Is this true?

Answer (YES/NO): YES